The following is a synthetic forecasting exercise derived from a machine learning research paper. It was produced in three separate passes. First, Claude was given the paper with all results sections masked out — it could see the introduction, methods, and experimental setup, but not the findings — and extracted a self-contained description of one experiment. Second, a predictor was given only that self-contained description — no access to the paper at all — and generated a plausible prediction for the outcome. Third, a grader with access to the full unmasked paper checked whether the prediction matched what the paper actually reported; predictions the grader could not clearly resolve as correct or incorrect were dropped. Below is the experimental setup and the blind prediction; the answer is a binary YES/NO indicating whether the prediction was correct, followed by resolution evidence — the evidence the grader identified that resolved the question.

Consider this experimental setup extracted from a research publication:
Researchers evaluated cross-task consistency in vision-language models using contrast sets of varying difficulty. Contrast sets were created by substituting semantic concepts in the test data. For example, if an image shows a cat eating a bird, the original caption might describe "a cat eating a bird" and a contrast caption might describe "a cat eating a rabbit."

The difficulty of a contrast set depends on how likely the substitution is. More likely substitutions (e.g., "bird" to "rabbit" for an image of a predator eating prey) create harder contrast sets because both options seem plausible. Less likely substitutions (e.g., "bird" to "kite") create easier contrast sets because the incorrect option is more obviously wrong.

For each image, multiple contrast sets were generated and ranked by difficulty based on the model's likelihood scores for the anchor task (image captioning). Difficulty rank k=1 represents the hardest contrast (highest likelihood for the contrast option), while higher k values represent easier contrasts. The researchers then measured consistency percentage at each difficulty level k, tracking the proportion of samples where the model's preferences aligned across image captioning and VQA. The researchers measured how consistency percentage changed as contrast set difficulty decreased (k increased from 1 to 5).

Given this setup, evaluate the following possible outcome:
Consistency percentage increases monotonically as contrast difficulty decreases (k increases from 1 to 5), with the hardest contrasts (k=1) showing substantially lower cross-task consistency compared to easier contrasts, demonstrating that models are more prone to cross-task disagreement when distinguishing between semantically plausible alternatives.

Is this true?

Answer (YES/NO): YES